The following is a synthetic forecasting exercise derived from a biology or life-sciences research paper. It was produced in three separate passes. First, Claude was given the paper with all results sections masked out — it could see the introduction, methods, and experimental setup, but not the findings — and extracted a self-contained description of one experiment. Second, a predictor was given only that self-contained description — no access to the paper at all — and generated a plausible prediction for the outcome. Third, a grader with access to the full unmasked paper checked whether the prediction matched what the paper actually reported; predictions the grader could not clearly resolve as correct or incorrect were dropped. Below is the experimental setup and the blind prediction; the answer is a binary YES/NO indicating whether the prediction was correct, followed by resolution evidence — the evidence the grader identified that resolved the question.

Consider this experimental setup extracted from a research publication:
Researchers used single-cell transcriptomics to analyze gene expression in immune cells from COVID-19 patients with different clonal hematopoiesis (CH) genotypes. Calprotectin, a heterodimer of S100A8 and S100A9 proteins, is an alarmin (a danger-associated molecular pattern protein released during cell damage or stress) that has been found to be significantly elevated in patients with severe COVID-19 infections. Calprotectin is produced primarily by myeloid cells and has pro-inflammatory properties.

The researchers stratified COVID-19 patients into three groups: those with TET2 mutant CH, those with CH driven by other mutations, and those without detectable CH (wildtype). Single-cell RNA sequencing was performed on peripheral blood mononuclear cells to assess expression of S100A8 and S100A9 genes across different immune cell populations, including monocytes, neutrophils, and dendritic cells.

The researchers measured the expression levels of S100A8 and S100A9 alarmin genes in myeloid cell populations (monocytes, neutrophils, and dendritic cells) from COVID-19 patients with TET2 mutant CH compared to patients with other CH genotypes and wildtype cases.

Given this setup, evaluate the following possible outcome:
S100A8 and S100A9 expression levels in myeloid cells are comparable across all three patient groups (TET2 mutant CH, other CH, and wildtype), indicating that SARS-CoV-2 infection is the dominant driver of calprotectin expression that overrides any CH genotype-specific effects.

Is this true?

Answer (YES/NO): NO